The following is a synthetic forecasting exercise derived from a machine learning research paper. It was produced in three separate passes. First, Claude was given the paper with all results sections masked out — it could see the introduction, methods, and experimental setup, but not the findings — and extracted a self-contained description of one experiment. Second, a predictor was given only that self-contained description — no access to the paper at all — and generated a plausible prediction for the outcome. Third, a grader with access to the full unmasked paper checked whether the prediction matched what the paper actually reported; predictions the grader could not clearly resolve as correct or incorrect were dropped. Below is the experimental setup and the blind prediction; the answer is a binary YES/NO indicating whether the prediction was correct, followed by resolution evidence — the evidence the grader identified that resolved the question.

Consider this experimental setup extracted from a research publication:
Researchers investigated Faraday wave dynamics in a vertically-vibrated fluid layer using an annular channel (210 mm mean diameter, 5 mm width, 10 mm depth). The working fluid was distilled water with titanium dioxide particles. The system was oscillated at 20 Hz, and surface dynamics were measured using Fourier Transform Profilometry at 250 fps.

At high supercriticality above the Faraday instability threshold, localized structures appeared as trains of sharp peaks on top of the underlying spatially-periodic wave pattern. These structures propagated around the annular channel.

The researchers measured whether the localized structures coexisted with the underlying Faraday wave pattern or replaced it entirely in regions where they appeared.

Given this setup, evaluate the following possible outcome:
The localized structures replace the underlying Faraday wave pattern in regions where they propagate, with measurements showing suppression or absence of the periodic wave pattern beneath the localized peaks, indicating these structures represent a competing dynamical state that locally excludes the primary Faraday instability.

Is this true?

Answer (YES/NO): NO